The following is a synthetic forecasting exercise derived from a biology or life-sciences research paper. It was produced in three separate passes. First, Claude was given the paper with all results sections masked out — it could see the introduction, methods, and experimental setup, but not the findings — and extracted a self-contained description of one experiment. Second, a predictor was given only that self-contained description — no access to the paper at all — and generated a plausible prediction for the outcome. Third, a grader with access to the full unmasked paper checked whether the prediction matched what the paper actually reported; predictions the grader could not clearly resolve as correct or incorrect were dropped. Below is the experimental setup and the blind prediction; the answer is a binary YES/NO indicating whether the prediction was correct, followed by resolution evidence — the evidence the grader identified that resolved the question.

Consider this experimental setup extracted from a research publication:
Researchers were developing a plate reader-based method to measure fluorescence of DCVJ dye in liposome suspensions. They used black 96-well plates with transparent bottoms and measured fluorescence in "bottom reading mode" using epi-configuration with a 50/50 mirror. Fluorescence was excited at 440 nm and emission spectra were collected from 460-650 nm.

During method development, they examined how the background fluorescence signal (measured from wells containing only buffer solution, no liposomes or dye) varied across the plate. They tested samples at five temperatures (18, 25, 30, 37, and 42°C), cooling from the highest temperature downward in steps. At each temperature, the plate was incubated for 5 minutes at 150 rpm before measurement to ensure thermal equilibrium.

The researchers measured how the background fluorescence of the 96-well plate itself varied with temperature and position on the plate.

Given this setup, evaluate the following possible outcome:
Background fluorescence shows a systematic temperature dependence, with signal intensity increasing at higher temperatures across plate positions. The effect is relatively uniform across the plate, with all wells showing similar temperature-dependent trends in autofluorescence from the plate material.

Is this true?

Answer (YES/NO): NO